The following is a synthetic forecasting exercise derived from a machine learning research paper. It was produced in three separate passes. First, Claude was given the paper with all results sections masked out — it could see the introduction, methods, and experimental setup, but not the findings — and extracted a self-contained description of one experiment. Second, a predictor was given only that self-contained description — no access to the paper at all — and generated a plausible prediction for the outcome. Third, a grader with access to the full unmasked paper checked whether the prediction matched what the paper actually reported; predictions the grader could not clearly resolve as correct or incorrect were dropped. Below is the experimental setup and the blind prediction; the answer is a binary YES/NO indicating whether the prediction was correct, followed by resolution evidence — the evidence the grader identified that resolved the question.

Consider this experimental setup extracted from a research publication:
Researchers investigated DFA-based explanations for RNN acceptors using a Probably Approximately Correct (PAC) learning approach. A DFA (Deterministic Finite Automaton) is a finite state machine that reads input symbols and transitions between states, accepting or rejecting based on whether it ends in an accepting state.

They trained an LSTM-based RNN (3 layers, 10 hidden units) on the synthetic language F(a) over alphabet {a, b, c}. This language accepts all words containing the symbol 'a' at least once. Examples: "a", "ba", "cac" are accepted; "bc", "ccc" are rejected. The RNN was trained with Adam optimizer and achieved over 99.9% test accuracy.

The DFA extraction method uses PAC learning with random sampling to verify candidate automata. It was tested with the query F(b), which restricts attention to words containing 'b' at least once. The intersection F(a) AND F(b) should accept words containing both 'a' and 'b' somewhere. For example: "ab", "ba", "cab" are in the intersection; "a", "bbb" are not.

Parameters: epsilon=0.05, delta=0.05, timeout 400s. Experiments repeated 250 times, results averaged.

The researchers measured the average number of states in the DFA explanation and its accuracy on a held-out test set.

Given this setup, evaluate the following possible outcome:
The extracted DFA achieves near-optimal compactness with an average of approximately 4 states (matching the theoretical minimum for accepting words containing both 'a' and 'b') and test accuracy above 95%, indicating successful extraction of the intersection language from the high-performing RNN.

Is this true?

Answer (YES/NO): NO